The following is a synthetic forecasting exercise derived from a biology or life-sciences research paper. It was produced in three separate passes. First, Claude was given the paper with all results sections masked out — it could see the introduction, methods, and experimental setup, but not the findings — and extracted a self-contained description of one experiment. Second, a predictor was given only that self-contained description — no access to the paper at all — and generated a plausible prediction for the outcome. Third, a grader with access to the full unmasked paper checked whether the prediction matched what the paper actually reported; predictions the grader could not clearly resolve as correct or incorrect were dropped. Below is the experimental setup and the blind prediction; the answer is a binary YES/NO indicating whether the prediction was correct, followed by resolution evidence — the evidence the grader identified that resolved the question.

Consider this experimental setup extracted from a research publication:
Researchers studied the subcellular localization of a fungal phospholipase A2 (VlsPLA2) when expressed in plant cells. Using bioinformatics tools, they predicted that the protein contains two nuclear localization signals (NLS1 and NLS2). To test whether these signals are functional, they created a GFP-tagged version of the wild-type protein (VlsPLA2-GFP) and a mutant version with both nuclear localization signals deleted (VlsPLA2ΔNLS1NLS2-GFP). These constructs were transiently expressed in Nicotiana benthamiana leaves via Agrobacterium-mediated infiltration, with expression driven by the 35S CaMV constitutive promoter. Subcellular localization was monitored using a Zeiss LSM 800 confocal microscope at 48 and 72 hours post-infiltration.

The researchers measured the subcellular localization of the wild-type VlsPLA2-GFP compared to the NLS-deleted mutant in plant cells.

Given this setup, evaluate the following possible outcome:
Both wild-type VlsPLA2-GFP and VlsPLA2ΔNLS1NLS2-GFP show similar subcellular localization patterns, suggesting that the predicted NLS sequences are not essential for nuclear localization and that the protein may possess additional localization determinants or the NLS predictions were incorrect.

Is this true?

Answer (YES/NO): NO